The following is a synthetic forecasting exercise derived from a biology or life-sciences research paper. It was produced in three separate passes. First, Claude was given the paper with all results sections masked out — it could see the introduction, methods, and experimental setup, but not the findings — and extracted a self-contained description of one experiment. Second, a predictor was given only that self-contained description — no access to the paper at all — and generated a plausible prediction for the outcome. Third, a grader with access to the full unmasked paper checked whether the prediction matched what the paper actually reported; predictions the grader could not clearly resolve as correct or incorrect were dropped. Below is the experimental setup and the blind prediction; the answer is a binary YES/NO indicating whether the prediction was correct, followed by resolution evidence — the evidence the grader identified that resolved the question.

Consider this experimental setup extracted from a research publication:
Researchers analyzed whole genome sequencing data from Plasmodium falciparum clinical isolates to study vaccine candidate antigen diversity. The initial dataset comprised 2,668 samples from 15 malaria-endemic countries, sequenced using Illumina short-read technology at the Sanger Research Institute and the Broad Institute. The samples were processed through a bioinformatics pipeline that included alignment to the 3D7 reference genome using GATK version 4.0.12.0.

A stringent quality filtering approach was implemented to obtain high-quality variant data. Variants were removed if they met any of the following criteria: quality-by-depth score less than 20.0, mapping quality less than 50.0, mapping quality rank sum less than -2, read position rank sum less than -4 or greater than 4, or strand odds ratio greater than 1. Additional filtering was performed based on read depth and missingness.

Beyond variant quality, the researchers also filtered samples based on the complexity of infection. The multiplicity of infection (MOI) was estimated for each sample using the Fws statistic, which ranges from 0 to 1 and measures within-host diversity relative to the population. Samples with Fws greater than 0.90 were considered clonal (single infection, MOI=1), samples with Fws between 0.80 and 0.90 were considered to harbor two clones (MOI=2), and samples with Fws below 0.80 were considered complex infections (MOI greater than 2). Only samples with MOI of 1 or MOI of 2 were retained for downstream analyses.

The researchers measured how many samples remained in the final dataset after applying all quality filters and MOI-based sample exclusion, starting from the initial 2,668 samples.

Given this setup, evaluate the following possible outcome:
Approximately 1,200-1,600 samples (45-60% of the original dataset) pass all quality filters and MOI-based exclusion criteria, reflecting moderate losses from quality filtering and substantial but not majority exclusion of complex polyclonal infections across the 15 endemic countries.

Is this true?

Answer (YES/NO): YES